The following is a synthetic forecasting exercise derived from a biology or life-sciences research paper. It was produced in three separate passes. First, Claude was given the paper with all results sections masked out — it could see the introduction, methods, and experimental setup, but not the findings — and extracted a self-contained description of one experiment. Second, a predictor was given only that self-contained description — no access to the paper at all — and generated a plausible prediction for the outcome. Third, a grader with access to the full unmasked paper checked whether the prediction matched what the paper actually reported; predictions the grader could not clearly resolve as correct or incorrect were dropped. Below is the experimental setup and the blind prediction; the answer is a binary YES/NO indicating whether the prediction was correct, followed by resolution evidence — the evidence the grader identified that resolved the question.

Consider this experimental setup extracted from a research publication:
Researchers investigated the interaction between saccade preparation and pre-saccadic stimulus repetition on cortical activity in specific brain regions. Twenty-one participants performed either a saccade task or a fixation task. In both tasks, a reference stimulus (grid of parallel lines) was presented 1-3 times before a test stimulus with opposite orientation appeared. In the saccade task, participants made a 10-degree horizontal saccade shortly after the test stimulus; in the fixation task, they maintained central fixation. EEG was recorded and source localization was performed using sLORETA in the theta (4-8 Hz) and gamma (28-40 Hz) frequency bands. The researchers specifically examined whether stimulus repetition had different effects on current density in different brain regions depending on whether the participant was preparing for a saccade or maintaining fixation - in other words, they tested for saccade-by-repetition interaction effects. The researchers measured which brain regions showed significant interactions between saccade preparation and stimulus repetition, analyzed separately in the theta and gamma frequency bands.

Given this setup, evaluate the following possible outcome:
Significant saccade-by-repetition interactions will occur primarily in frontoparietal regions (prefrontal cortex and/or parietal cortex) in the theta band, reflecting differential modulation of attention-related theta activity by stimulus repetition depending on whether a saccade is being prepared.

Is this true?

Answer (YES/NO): YES